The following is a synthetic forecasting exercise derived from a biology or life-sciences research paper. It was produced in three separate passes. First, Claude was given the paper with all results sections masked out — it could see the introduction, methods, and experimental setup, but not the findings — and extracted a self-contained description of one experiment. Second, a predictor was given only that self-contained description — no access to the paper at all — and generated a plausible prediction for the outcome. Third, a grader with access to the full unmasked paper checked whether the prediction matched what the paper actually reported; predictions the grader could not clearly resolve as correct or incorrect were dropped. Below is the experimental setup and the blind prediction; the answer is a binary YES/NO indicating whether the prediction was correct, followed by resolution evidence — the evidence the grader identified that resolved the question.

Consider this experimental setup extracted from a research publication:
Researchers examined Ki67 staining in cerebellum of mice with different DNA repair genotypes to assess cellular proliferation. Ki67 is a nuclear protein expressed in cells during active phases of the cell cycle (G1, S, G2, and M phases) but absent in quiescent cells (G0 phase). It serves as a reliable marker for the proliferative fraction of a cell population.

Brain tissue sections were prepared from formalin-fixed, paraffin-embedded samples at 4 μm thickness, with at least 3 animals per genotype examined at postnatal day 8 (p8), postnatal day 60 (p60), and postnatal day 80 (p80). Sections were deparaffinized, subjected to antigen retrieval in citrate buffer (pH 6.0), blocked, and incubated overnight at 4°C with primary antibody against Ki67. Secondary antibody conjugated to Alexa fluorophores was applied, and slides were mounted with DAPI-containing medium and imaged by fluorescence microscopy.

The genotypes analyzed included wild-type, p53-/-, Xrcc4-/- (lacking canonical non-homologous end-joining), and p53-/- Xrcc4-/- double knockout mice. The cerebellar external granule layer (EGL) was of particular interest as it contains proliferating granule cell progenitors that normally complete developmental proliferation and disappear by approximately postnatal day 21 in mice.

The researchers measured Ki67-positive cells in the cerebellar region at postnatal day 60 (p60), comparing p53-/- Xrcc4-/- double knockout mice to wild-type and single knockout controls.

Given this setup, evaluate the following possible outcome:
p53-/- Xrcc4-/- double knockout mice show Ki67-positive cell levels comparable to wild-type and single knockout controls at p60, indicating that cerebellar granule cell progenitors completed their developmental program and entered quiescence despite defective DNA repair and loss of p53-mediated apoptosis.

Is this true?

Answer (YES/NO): YES